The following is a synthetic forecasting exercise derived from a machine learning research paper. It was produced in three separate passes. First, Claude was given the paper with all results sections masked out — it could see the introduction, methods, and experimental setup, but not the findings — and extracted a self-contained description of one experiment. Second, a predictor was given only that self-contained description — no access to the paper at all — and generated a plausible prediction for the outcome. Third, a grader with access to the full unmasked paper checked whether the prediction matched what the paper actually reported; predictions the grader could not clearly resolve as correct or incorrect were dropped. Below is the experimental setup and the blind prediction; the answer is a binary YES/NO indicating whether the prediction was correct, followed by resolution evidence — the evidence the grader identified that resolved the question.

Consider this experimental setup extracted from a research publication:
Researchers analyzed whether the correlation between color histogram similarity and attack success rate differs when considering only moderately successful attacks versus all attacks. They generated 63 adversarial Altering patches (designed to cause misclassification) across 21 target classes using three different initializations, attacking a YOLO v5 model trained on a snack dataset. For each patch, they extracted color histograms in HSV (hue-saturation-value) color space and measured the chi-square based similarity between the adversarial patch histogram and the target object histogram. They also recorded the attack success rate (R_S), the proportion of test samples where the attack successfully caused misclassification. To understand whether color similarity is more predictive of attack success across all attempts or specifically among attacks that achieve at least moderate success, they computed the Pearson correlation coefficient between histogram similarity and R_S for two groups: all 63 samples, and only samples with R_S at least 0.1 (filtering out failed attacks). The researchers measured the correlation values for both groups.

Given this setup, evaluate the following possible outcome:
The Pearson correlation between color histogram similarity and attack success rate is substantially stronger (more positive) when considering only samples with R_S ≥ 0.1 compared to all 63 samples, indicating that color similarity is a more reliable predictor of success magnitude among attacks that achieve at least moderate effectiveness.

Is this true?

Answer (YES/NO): YES